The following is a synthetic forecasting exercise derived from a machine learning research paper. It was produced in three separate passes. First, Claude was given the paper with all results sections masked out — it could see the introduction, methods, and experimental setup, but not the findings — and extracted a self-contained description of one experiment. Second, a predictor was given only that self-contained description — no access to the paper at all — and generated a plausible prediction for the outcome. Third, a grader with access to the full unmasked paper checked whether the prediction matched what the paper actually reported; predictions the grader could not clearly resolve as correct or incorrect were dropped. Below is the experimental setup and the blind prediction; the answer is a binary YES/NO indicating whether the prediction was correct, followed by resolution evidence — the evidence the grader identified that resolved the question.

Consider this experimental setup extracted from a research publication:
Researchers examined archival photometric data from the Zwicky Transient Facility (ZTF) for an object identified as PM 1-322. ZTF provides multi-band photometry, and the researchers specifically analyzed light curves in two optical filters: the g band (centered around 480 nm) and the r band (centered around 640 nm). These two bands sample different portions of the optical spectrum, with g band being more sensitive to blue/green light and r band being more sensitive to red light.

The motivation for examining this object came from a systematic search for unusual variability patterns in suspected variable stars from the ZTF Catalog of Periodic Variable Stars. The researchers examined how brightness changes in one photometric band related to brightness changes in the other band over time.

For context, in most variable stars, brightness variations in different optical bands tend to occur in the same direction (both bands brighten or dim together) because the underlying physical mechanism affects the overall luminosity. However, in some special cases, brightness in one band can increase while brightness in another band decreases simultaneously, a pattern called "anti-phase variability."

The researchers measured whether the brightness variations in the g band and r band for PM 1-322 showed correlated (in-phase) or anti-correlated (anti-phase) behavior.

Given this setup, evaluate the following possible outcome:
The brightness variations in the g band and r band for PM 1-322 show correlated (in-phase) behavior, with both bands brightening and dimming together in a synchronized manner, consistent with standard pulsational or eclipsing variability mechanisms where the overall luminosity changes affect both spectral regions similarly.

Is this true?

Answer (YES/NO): NO